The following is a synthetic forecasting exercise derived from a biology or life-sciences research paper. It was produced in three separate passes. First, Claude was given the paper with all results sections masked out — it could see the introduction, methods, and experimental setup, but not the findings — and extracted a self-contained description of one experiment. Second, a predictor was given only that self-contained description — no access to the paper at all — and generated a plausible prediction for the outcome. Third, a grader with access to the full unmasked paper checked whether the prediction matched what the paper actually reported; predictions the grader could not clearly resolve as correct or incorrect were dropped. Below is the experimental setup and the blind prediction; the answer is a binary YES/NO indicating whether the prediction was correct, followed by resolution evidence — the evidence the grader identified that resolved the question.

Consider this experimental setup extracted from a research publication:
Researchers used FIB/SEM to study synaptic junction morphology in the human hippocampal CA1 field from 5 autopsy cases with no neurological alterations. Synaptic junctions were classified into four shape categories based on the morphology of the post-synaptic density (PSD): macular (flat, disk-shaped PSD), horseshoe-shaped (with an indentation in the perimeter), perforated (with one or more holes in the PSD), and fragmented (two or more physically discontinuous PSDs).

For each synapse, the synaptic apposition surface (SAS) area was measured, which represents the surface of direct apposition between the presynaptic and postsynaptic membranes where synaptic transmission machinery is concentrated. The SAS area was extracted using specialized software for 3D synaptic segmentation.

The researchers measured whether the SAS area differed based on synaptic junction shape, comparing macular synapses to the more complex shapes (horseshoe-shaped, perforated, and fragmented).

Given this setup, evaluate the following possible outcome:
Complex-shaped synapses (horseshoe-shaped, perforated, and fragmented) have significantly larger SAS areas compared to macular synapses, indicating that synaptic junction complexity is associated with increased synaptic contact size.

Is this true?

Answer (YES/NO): NO